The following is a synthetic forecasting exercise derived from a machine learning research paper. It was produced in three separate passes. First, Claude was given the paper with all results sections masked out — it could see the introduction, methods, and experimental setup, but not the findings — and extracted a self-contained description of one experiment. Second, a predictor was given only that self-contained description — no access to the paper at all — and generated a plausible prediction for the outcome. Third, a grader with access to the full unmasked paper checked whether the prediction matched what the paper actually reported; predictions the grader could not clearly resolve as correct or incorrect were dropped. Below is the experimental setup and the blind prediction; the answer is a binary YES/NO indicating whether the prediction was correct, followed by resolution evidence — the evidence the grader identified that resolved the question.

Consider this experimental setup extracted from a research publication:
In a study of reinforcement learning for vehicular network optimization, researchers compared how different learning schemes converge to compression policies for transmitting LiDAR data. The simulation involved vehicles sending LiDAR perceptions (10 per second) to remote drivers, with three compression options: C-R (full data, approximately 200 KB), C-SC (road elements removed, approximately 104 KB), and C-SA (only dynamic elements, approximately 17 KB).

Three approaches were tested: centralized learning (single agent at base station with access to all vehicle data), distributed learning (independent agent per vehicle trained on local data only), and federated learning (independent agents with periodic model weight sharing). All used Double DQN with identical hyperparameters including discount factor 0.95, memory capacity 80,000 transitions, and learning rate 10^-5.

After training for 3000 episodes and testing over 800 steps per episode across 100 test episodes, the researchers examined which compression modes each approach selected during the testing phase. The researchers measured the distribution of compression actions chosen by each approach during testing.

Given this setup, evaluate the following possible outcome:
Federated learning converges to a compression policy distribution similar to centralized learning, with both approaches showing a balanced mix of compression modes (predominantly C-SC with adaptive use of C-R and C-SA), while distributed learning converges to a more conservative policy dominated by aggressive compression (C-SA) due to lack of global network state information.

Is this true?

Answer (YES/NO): NO